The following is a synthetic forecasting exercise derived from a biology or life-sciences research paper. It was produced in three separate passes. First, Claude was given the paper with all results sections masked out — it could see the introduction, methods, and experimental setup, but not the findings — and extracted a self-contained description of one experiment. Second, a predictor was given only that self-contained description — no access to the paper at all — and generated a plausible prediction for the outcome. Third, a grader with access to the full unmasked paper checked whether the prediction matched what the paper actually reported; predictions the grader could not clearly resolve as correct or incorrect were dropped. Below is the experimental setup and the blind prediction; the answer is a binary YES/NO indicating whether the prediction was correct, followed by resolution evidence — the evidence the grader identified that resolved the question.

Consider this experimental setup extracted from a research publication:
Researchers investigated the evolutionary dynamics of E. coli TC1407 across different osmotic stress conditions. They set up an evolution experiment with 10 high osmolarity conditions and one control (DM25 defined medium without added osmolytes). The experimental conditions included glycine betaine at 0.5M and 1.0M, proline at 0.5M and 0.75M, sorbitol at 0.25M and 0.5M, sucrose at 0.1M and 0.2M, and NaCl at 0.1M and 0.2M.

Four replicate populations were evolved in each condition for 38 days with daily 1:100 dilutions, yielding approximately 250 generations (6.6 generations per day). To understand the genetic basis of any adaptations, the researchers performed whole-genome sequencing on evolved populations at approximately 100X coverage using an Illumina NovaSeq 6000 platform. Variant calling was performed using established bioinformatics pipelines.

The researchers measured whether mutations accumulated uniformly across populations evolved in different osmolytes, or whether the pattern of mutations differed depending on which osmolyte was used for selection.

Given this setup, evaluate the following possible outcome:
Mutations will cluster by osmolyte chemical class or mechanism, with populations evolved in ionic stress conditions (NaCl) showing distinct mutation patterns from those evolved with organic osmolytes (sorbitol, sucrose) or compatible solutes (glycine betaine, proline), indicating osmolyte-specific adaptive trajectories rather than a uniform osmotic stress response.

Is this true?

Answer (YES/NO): NO